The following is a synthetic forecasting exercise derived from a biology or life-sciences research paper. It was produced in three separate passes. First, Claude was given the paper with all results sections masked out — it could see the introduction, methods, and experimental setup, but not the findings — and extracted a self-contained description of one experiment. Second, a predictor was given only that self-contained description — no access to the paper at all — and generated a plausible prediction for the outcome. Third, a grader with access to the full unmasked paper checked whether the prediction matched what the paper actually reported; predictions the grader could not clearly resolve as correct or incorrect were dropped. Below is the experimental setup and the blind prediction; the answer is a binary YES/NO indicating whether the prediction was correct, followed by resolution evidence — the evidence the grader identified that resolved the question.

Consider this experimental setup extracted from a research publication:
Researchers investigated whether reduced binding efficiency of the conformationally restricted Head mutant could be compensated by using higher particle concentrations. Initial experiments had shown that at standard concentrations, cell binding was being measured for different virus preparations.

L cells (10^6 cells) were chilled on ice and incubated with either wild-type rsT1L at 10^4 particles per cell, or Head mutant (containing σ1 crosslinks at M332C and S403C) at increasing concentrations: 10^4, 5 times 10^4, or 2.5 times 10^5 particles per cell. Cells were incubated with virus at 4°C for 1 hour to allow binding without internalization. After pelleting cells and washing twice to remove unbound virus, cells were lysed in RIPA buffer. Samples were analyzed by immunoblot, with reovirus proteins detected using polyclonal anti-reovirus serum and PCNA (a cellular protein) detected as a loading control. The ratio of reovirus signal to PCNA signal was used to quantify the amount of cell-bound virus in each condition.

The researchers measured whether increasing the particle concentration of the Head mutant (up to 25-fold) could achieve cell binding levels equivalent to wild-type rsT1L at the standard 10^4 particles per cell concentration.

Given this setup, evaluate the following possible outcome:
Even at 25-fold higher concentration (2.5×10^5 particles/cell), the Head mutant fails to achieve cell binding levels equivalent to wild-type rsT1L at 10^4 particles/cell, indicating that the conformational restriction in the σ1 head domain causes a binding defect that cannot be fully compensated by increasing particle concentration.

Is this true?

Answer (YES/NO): NO